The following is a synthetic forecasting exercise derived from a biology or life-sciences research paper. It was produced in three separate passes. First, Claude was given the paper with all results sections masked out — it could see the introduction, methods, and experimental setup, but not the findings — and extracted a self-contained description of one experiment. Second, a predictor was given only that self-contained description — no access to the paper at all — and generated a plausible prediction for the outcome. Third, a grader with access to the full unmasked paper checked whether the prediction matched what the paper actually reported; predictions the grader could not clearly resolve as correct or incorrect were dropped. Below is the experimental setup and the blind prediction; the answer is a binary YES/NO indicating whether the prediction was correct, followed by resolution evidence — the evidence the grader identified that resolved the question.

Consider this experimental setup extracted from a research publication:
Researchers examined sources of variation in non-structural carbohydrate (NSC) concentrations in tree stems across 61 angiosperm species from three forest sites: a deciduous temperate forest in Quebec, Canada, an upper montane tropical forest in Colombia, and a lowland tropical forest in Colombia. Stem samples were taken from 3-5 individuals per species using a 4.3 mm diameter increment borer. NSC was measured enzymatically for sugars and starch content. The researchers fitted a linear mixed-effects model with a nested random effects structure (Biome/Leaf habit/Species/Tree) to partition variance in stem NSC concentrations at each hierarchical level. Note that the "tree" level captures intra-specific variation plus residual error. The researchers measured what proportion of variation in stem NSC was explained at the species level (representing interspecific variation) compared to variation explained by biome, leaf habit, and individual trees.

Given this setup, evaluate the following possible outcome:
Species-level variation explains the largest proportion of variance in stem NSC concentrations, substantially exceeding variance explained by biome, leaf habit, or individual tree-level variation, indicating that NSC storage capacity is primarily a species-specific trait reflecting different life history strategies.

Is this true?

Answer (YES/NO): NO